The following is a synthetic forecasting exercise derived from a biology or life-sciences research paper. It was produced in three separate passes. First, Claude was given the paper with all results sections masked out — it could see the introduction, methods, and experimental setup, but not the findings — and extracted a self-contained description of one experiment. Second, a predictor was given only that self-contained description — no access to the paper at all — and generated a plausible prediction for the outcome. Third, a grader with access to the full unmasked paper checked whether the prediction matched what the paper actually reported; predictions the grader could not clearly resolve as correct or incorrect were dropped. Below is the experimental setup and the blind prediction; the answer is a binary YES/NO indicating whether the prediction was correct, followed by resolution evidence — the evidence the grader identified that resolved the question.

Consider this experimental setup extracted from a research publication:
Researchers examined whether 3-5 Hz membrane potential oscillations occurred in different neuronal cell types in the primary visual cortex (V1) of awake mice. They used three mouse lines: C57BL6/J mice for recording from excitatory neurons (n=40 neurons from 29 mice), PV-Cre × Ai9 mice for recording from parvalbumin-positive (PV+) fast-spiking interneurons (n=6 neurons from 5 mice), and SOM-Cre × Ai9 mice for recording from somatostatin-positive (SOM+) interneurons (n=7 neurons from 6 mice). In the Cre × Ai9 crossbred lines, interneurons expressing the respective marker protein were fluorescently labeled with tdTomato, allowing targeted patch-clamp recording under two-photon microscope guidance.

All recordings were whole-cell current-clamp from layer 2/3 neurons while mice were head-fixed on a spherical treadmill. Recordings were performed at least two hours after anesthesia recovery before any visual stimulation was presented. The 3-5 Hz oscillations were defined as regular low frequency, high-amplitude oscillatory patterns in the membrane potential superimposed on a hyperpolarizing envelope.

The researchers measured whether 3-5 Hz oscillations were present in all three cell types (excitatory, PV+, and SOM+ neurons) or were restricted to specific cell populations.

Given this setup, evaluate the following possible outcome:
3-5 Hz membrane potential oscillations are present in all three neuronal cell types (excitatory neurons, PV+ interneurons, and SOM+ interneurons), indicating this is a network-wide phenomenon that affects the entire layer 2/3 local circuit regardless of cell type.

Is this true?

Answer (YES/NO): YES